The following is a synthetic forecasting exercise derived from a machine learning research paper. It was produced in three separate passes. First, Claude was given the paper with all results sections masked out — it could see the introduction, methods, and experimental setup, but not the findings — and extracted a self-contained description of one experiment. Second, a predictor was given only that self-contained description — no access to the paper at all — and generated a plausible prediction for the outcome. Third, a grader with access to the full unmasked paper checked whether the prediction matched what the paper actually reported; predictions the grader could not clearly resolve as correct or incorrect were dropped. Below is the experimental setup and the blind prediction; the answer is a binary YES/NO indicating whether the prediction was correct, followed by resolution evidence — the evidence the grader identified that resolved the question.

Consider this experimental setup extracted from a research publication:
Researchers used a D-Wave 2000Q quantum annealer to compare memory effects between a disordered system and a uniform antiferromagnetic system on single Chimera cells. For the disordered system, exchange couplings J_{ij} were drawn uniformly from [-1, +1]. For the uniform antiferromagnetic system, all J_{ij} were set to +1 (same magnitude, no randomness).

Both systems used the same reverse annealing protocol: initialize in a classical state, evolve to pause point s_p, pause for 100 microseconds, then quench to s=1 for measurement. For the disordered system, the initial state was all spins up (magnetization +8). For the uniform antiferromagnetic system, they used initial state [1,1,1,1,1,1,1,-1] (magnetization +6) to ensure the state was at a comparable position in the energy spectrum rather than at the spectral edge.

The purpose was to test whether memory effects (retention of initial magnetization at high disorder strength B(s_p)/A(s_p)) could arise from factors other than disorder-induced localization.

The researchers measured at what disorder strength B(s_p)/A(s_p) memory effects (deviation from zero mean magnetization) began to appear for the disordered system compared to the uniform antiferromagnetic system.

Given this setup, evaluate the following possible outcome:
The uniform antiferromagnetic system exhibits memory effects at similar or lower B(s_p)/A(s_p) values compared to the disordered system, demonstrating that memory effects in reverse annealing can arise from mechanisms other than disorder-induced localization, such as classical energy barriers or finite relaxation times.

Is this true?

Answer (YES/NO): NO